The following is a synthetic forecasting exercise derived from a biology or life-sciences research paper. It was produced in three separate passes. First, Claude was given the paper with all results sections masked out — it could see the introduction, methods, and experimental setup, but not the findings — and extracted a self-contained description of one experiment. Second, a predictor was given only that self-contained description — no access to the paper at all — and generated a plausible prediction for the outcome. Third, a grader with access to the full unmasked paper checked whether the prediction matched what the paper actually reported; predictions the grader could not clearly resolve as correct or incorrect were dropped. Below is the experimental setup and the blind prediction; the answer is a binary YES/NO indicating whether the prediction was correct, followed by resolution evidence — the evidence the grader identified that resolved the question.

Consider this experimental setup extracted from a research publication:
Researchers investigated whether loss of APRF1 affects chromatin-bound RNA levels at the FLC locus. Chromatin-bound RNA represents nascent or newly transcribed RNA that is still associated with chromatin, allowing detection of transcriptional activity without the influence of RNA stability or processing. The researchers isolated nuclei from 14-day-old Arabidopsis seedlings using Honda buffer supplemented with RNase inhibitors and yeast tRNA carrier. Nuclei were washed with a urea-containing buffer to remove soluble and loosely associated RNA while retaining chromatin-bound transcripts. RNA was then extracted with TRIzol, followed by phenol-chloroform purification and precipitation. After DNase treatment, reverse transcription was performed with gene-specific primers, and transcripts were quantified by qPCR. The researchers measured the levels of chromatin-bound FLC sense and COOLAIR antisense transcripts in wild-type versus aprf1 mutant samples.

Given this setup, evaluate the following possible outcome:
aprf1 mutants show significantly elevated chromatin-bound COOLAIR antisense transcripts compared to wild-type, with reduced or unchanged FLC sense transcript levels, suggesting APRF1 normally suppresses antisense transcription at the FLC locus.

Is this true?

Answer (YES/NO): NO